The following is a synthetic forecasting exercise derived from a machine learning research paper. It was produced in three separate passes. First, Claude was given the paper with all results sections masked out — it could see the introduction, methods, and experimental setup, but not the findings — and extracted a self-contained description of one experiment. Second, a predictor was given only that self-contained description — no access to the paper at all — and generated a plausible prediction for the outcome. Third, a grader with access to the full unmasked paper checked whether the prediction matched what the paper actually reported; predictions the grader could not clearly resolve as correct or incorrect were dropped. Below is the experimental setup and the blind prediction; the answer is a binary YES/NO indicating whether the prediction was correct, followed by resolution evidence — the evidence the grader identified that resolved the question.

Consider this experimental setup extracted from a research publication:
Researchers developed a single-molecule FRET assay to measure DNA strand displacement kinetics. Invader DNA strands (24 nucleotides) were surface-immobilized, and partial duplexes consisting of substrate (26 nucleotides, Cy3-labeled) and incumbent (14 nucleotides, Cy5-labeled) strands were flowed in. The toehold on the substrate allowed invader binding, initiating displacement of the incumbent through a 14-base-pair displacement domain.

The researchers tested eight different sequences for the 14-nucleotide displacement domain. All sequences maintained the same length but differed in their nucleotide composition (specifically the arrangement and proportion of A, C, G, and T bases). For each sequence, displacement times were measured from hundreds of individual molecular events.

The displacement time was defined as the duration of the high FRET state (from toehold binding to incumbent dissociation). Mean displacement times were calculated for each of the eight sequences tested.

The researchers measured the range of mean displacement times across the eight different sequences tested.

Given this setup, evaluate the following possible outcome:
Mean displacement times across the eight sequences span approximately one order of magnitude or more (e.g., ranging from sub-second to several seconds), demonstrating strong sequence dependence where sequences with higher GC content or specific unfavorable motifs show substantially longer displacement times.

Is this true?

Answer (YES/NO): NO